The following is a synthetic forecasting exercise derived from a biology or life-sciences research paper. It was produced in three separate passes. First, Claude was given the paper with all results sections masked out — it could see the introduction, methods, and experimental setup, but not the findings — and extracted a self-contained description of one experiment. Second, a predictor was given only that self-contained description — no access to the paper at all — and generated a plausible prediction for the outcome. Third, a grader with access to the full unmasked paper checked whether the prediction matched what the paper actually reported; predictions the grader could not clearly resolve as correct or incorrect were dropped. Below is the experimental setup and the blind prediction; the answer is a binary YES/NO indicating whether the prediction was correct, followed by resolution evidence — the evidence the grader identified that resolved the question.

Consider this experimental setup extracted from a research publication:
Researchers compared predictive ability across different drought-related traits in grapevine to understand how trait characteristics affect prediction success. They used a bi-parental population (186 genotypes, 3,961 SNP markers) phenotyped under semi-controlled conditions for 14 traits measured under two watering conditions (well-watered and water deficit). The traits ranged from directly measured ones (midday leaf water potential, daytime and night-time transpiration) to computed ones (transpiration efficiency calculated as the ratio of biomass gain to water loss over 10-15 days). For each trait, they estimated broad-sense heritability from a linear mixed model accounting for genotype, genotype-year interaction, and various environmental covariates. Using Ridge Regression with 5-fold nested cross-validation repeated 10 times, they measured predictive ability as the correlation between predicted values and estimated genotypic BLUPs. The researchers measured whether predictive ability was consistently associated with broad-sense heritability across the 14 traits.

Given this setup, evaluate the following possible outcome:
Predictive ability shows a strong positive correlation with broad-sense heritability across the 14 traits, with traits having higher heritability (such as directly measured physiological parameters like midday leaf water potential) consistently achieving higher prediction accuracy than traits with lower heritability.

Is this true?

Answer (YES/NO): YES